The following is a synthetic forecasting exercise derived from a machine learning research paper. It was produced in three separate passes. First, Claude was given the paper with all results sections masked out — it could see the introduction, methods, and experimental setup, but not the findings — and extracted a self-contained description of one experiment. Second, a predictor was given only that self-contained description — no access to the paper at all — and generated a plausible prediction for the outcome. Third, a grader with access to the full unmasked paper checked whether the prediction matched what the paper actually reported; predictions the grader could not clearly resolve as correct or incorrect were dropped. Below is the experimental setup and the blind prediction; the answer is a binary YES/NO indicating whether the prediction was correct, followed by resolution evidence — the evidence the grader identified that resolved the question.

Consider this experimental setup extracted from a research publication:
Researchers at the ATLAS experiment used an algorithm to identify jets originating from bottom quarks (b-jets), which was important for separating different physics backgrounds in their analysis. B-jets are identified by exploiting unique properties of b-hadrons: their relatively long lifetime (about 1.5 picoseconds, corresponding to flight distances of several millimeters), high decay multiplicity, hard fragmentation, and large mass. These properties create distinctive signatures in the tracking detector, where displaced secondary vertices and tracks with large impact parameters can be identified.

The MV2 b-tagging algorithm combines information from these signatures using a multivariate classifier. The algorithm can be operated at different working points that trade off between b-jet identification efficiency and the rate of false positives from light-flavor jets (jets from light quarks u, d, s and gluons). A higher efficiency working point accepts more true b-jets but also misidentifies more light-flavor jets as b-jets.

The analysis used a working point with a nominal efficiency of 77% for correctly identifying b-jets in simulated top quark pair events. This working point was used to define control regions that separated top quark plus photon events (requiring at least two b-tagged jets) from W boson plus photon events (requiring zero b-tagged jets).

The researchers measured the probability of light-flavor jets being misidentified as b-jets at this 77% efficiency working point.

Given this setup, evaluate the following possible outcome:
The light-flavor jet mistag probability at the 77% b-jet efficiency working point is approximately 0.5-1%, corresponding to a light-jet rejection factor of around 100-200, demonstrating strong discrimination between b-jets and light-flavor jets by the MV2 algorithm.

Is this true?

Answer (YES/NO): YES